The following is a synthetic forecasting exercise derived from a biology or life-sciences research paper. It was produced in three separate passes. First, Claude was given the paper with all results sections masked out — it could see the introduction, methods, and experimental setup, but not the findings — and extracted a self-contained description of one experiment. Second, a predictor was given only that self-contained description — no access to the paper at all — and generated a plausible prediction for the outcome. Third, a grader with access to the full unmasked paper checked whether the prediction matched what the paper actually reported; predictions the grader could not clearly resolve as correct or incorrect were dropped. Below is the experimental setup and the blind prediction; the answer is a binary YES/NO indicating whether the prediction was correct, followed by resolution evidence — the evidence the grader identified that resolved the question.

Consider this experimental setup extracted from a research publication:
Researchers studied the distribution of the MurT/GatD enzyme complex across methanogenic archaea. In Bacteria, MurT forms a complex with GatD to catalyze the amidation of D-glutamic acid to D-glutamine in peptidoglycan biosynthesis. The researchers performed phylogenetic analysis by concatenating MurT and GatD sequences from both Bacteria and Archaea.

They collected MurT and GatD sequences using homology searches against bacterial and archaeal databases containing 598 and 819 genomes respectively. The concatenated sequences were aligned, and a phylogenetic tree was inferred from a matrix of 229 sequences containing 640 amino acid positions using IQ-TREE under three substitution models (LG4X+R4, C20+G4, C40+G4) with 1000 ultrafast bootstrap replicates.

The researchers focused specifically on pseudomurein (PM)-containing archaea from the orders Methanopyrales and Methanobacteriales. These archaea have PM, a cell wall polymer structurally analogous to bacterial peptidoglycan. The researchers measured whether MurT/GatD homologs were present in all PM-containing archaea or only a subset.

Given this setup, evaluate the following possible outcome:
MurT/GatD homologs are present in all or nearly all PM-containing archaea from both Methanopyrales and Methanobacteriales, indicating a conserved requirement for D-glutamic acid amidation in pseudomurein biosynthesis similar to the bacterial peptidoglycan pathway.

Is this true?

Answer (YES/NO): NO